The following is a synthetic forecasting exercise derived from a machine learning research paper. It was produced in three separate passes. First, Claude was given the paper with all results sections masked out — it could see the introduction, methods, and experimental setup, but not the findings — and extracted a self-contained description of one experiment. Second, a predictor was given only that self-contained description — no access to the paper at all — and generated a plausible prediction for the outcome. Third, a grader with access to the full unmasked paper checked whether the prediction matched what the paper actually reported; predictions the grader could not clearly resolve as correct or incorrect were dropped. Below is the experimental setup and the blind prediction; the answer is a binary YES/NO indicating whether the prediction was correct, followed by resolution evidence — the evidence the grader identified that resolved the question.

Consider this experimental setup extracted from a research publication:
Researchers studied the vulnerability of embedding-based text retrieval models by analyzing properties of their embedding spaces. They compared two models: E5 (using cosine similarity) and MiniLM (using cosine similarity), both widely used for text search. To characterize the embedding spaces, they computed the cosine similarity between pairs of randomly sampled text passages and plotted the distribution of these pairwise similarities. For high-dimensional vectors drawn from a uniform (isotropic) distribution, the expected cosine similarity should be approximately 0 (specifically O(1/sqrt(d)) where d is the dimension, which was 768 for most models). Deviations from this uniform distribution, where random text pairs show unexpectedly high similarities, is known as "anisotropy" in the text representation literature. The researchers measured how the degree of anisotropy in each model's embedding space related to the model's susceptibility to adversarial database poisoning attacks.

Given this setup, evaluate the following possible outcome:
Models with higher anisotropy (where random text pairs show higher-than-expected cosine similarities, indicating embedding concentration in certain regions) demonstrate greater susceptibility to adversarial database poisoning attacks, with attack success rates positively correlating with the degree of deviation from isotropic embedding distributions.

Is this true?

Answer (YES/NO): YES